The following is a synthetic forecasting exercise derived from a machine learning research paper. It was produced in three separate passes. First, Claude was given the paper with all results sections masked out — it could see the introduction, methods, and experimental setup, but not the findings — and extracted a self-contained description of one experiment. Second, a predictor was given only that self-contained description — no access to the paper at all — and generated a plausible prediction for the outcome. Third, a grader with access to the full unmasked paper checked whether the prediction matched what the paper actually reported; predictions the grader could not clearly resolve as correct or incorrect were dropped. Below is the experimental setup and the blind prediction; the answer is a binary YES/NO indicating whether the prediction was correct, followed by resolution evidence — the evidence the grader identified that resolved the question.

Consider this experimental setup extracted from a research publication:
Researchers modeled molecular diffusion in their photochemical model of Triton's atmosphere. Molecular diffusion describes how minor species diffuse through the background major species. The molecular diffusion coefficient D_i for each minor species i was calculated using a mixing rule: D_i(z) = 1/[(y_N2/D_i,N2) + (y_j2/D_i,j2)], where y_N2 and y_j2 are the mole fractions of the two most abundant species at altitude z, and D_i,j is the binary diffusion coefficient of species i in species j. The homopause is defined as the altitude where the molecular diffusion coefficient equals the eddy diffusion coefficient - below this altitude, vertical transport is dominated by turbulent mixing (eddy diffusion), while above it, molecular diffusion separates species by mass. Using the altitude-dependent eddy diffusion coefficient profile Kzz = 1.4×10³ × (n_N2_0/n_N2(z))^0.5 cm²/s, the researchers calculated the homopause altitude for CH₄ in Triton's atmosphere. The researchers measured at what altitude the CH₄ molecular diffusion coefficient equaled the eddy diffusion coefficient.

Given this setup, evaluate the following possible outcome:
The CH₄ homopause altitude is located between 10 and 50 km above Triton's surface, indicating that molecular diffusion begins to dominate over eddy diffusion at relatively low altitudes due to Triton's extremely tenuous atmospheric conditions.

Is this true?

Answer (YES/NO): YES